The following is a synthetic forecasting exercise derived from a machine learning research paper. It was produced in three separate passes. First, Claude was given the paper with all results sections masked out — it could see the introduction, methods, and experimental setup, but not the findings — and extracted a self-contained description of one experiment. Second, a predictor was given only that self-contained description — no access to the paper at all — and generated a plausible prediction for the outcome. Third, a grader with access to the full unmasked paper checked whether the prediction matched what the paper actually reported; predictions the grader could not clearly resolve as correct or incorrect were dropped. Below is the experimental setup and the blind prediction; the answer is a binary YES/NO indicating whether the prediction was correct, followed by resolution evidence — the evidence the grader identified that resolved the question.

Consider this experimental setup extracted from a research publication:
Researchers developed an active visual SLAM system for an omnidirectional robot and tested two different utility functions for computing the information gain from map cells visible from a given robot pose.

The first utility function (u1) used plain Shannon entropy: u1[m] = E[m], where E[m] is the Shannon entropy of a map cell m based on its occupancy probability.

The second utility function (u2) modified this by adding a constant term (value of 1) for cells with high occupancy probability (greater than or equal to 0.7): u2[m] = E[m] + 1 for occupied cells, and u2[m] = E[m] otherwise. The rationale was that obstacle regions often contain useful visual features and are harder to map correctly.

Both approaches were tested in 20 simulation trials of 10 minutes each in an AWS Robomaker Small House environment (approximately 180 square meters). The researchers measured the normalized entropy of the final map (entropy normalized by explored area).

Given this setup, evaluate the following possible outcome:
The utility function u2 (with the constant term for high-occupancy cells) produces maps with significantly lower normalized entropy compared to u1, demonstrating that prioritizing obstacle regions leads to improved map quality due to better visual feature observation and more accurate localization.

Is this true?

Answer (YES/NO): NO